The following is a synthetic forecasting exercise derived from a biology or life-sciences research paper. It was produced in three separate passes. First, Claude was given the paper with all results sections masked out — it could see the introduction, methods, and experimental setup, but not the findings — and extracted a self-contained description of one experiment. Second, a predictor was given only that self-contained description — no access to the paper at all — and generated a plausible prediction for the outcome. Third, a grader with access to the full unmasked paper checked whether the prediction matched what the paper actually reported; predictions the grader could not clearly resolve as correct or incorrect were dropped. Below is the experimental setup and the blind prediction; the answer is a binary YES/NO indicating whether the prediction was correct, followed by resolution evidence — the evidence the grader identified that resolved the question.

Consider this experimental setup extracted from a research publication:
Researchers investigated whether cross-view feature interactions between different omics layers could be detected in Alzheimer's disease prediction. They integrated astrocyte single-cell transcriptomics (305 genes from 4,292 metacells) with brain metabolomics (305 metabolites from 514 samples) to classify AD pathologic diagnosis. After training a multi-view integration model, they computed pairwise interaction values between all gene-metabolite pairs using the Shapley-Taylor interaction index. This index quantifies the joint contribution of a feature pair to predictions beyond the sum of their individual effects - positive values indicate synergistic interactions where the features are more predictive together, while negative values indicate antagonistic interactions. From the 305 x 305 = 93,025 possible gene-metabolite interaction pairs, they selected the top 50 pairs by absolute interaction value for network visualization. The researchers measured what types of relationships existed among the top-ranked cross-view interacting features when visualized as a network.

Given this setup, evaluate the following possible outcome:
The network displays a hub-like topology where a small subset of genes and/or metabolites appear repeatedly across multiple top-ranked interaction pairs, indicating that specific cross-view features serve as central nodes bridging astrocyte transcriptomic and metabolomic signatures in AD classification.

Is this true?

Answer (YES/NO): YES